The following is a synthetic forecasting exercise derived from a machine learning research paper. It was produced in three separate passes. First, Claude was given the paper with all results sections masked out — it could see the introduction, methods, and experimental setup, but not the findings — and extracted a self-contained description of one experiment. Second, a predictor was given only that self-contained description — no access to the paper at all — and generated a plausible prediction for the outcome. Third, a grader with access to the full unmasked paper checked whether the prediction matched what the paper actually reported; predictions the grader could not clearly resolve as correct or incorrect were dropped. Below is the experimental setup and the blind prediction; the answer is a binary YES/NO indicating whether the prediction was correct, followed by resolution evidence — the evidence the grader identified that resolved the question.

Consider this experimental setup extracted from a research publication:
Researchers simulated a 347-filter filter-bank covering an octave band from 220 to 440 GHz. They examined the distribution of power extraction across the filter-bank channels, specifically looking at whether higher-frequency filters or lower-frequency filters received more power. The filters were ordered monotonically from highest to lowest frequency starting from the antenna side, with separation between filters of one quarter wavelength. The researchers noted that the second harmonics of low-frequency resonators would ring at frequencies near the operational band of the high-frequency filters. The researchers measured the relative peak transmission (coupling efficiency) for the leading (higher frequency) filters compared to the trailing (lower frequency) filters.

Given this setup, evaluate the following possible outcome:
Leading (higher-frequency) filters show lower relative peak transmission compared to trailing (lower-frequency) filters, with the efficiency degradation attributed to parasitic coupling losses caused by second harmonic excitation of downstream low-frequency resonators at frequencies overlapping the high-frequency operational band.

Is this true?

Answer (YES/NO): NO